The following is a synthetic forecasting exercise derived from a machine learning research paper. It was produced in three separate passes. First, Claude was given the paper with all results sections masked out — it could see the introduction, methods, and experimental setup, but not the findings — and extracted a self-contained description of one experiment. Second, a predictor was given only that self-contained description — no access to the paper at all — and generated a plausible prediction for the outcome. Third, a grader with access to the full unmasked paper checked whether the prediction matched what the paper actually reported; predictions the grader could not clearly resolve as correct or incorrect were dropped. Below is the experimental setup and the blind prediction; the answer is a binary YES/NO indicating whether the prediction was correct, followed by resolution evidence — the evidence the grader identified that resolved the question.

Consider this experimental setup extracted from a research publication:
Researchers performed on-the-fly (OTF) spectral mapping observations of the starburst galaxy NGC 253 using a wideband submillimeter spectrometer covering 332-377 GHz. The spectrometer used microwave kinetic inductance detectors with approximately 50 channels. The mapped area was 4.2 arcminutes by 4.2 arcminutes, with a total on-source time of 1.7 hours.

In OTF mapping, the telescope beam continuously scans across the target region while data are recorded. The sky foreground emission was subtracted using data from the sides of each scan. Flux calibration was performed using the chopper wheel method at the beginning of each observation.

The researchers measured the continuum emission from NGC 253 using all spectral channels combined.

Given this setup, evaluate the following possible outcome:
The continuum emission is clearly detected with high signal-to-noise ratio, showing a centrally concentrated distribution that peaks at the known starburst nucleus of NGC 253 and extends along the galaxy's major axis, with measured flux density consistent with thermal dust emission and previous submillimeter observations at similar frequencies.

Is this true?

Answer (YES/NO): NO